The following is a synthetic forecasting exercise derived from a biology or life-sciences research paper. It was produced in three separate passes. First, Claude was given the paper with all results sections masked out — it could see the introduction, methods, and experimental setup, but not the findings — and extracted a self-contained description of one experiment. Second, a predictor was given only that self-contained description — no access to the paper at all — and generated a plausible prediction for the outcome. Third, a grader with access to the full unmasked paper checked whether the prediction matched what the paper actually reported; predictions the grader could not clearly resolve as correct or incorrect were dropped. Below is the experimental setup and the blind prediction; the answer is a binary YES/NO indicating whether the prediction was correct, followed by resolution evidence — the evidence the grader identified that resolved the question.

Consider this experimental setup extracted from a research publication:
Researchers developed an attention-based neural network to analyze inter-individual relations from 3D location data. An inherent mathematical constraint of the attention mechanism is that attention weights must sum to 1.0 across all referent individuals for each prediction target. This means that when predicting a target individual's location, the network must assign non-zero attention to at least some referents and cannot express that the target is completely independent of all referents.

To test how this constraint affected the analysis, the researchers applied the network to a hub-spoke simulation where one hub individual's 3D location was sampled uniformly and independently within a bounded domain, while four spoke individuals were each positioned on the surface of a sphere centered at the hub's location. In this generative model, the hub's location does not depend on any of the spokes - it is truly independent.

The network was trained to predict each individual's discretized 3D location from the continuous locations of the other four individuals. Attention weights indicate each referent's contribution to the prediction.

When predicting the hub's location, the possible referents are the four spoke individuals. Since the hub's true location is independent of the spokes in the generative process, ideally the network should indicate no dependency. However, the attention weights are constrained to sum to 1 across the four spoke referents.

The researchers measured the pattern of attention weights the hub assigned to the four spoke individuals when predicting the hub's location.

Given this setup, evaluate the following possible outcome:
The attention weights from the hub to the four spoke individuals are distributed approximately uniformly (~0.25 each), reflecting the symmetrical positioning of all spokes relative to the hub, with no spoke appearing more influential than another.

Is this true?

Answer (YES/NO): YES